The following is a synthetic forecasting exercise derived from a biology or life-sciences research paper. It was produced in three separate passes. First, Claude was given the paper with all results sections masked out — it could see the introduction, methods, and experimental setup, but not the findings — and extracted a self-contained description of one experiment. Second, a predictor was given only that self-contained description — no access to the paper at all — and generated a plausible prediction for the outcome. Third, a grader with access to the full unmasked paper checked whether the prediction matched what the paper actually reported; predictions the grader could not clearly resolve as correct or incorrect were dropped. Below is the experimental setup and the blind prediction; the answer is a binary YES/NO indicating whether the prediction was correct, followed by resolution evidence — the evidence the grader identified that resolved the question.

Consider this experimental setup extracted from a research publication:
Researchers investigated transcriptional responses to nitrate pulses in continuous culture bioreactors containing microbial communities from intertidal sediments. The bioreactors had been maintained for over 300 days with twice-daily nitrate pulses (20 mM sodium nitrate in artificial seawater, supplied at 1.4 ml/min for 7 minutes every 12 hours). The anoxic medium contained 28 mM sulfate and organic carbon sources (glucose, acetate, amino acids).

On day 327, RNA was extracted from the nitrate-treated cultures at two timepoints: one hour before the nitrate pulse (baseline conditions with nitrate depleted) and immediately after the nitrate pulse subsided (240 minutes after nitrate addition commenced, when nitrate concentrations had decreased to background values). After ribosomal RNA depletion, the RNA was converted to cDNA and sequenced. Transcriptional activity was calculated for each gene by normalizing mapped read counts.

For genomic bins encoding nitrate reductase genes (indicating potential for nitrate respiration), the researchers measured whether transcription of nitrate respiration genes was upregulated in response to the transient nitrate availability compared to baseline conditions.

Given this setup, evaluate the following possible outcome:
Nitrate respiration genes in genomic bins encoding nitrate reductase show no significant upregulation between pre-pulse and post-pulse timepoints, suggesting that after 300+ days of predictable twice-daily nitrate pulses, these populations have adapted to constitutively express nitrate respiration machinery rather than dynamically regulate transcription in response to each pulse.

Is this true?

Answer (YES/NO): NO